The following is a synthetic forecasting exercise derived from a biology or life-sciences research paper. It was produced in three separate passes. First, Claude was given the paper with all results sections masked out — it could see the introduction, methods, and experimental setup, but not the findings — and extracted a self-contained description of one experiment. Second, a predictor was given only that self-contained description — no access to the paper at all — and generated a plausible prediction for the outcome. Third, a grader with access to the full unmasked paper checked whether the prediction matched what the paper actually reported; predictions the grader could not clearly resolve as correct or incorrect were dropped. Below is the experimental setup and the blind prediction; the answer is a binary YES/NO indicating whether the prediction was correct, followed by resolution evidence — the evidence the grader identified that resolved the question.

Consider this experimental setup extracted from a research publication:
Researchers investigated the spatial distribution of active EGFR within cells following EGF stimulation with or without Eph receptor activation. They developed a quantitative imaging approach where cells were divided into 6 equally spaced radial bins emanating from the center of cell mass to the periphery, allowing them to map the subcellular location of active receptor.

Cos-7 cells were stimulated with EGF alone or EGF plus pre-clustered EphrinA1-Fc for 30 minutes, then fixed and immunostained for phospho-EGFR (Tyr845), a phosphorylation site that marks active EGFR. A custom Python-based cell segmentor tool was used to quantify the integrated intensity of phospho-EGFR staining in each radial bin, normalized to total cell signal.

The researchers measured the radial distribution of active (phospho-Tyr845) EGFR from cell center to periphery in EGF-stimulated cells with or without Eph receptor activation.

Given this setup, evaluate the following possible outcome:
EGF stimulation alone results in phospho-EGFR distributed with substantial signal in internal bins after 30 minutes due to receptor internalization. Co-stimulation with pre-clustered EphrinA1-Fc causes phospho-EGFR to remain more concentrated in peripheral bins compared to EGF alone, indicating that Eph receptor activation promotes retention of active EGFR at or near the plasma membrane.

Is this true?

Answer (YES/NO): NO